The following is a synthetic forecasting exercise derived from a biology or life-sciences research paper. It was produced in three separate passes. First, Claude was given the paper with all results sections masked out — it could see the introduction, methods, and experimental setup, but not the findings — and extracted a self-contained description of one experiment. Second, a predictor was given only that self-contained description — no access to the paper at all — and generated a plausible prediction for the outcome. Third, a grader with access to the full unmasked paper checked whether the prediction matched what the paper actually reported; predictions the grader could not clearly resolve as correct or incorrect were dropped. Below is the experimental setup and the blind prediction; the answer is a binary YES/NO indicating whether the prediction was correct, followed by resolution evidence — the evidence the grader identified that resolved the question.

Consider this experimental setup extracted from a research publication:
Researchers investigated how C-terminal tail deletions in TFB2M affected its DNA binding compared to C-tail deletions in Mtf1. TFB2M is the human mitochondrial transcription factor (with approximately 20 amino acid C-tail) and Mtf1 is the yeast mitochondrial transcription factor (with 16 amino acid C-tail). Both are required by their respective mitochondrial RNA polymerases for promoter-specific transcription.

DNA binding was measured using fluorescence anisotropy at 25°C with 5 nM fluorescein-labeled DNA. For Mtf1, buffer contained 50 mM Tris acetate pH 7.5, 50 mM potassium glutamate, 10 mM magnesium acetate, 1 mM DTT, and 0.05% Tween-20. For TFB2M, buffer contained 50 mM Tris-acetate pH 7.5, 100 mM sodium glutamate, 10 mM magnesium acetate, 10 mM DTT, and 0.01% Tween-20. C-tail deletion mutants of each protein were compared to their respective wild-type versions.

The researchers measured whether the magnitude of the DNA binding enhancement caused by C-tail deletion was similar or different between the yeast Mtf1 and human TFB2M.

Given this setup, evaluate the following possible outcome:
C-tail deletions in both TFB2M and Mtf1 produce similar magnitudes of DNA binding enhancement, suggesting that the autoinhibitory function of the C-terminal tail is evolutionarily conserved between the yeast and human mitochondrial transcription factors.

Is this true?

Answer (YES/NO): NO